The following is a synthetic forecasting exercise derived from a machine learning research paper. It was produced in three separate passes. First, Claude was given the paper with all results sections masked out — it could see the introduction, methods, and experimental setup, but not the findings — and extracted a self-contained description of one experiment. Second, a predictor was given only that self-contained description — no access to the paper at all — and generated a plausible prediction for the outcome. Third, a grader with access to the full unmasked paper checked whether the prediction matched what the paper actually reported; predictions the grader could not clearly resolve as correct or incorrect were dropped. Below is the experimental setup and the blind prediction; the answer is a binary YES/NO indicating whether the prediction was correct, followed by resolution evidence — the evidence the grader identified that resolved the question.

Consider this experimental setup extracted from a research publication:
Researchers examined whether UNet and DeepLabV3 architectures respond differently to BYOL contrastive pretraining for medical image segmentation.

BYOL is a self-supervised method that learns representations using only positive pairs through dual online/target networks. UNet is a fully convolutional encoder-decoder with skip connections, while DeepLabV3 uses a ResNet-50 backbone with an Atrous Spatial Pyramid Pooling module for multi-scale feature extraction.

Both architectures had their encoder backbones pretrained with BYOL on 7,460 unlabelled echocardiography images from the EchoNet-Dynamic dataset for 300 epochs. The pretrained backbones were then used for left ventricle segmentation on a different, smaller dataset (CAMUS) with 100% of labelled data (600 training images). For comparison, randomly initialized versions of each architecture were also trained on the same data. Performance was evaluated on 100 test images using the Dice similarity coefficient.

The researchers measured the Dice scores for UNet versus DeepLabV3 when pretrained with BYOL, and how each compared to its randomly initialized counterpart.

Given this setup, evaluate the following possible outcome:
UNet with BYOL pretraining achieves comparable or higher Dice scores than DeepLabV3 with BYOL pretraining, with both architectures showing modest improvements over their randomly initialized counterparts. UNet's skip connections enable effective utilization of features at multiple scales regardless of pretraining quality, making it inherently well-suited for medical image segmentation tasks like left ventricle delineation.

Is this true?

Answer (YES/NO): NO